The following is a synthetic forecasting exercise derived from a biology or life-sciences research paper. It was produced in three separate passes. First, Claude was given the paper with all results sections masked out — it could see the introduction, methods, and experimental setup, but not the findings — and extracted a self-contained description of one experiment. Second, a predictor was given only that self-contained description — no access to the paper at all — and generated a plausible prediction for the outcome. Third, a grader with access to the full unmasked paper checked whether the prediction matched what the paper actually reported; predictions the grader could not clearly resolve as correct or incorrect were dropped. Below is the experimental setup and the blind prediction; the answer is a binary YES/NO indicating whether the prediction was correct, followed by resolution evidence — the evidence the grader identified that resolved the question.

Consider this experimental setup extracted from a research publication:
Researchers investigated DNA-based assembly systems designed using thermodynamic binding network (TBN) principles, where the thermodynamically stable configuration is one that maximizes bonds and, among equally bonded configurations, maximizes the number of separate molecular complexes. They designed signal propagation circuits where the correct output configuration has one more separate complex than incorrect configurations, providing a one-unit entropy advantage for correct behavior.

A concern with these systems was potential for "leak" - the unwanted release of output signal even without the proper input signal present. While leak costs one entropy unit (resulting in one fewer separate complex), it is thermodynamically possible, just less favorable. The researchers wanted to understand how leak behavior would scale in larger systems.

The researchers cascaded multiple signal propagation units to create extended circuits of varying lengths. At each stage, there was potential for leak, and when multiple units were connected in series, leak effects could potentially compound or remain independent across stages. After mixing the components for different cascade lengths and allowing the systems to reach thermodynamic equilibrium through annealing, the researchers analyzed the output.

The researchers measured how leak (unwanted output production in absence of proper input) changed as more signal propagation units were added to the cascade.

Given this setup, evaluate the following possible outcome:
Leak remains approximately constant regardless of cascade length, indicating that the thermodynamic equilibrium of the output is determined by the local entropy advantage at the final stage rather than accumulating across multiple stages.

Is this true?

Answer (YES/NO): NO